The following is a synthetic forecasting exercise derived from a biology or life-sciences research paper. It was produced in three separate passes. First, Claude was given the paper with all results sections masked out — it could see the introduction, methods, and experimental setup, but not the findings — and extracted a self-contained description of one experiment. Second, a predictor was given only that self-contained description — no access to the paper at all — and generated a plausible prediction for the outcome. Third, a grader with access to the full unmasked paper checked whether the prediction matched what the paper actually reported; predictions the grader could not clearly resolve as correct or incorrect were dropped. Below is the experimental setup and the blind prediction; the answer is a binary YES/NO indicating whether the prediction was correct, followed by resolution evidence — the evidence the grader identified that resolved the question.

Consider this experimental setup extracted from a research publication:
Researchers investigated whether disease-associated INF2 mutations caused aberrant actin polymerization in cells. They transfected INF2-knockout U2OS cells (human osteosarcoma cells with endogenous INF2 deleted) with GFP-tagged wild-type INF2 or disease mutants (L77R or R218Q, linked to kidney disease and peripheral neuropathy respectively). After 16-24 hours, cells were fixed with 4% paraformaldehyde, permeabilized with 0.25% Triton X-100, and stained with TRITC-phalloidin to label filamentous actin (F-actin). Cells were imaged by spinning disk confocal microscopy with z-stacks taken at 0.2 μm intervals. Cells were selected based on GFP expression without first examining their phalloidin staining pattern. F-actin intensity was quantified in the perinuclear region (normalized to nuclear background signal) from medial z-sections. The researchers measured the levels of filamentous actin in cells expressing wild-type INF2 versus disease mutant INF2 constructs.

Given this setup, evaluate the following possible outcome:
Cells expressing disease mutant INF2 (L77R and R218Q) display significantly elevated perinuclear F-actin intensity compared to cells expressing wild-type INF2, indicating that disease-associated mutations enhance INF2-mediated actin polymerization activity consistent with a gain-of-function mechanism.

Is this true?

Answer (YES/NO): YES